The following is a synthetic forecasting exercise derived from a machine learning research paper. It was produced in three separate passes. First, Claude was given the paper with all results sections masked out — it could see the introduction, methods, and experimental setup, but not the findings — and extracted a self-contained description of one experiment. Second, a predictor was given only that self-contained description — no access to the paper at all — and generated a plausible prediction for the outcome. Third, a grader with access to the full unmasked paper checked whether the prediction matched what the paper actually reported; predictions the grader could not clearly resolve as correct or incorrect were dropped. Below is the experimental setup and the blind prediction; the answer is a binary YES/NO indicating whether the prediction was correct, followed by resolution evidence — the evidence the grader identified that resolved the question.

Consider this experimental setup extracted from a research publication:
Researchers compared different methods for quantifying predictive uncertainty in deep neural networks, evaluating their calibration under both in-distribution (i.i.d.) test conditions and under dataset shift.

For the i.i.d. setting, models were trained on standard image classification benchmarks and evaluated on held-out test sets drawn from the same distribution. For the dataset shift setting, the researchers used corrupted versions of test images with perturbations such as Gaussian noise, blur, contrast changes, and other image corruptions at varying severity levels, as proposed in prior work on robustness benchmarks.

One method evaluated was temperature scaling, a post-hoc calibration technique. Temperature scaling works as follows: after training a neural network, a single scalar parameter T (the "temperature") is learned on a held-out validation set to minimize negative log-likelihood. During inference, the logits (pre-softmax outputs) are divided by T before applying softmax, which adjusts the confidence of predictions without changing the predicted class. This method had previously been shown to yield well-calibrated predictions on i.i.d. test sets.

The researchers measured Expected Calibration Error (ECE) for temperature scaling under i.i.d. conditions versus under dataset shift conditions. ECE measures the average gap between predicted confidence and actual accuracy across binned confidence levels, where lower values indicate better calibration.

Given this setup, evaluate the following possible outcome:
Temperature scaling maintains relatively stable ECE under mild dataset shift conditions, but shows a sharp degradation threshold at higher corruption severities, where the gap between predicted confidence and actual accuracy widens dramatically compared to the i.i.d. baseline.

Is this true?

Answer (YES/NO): NO